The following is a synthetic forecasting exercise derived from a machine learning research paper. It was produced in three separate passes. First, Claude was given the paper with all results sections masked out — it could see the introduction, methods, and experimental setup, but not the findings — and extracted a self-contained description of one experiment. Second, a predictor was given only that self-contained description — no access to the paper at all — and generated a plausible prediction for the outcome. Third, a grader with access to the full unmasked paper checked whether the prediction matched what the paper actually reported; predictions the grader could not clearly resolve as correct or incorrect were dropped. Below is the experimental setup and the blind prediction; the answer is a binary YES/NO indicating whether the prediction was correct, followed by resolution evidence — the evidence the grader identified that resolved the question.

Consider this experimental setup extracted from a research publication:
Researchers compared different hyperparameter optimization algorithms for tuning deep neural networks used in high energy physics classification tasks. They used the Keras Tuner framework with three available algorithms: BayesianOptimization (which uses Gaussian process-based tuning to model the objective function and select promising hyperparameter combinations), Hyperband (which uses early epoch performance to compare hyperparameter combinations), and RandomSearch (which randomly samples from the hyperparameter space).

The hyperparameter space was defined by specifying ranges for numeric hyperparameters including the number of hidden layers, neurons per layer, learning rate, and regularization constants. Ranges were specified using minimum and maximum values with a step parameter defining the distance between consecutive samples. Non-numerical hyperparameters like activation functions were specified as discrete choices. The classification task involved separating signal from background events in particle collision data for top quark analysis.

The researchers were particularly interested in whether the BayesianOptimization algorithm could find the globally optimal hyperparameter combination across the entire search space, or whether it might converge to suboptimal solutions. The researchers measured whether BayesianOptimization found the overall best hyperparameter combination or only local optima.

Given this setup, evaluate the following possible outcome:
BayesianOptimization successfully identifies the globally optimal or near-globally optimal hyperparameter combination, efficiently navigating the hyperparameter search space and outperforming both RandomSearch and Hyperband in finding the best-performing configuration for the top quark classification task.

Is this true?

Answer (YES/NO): NO